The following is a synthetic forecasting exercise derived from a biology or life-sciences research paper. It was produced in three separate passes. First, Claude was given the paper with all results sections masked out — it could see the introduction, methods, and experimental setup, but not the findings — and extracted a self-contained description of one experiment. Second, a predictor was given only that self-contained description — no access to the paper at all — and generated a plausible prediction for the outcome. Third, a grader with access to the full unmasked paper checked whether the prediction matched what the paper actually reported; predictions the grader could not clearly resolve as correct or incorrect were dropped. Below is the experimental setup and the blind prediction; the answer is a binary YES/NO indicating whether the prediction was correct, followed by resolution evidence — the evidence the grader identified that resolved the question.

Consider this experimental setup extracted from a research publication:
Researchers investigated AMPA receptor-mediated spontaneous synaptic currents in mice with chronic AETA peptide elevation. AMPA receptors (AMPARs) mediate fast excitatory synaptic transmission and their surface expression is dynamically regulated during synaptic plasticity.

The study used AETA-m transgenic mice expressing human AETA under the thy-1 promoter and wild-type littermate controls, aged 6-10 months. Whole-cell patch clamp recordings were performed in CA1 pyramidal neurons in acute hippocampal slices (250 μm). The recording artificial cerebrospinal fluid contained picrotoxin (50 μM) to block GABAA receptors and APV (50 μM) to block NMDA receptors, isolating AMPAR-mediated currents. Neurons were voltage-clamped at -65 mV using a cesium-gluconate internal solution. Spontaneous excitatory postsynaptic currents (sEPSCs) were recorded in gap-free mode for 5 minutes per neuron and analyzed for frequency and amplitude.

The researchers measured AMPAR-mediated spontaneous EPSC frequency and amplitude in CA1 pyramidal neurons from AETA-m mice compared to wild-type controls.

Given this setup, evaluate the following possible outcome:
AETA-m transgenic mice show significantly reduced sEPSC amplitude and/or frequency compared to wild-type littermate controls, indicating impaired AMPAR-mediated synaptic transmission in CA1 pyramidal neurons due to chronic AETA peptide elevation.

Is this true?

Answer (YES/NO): NO